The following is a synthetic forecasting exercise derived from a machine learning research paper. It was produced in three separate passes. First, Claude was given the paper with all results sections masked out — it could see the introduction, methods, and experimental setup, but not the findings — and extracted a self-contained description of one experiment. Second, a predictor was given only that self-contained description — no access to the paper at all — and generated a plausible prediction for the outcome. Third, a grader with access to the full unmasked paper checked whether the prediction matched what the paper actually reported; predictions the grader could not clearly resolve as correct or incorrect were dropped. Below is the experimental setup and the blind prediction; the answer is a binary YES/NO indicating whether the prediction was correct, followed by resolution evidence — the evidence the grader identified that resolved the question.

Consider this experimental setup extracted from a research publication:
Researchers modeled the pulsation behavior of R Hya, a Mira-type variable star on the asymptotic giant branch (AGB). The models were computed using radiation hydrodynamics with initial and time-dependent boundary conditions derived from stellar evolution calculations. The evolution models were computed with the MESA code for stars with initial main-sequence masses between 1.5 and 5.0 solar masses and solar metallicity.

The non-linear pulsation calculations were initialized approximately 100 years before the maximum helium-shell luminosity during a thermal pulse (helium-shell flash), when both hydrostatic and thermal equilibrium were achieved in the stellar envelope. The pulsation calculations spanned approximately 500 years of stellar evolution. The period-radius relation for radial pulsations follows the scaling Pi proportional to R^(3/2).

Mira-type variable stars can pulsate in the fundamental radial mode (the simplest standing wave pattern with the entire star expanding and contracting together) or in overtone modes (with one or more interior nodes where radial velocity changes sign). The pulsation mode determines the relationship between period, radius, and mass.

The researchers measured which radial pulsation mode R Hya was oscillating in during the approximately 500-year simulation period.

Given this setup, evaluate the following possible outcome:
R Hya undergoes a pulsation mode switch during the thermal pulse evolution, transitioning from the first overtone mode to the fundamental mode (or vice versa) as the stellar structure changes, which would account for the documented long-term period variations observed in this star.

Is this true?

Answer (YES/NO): NO